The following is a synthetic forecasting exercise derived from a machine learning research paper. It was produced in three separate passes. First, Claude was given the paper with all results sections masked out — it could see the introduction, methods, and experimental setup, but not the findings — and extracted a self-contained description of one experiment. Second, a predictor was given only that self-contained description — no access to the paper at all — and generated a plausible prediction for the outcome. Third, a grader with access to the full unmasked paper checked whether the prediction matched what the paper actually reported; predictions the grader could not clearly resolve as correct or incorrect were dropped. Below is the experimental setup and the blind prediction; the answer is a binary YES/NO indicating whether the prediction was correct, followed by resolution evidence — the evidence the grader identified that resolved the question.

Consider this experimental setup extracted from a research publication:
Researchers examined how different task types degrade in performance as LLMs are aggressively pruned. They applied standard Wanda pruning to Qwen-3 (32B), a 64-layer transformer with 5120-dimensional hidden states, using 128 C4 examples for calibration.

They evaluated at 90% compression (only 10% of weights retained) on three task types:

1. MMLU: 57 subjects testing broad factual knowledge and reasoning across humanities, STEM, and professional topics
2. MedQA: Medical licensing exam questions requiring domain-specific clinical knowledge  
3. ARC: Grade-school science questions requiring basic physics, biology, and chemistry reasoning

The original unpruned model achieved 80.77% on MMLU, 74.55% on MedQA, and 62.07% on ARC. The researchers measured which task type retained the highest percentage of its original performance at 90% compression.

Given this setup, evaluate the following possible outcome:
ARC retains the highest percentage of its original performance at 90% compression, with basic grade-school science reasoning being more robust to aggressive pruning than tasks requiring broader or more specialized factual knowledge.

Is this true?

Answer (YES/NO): YES